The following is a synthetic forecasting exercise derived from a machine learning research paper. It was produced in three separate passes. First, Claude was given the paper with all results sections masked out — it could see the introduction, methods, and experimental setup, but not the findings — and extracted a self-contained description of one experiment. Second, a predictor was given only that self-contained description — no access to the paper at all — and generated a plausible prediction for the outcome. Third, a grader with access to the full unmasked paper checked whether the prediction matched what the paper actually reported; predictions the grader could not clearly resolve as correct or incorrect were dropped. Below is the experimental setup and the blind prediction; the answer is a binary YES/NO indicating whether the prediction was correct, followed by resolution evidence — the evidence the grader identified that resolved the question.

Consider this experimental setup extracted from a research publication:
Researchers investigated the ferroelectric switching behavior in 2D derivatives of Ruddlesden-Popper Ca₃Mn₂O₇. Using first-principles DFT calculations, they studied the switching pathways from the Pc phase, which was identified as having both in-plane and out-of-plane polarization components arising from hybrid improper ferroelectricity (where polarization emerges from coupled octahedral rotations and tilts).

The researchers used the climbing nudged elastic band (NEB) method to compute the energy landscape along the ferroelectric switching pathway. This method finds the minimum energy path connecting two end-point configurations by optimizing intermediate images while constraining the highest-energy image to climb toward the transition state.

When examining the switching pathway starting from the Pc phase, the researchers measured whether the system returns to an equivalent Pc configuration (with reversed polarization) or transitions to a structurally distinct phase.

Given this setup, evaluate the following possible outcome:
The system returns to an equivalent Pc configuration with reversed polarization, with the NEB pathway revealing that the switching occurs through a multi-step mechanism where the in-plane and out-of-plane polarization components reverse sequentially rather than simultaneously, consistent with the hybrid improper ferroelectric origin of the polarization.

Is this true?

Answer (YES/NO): NO